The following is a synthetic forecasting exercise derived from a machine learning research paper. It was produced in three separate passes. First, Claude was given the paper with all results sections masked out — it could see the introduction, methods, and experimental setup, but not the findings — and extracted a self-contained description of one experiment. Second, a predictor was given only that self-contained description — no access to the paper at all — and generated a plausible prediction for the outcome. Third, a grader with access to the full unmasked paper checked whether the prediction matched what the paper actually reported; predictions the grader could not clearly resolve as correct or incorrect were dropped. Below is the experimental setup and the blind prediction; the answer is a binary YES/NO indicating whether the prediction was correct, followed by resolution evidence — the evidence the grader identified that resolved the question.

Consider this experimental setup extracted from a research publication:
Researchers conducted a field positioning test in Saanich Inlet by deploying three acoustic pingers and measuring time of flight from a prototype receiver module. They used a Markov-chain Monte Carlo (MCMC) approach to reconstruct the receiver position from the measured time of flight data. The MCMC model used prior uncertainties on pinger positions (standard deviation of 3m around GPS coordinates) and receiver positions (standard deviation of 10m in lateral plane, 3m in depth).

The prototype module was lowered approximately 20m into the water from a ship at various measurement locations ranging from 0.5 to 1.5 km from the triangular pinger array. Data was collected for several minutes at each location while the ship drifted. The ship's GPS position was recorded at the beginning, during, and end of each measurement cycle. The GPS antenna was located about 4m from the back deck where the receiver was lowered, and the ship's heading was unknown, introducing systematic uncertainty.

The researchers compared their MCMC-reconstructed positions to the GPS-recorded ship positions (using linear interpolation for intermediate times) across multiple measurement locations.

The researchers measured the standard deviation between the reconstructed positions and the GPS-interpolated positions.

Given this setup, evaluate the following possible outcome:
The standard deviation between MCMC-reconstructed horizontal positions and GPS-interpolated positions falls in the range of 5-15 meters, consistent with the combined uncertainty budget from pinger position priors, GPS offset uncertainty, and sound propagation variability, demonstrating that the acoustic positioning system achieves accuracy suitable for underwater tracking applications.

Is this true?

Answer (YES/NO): NO